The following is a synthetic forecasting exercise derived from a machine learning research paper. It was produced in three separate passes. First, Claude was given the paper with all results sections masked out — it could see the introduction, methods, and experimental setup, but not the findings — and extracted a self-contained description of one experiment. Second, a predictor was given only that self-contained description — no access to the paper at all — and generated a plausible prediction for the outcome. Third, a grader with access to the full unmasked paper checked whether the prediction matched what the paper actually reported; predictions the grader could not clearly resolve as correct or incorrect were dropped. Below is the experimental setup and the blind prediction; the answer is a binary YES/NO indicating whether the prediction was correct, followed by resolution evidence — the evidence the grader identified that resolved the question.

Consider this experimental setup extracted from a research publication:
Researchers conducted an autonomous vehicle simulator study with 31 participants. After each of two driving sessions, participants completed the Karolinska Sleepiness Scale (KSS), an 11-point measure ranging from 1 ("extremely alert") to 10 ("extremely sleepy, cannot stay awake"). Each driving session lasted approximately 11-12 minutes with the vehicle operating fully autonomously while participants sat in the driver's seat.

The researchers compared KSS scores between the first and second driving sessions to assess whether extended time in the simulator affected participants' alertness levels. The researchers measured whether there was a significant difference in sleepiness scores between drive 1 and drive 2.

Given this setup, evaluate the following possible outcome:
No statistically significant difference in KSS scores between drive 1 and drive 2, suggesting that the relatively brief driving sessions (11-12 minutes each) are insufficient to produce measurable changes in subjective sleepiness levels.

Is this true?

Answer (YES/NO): YES